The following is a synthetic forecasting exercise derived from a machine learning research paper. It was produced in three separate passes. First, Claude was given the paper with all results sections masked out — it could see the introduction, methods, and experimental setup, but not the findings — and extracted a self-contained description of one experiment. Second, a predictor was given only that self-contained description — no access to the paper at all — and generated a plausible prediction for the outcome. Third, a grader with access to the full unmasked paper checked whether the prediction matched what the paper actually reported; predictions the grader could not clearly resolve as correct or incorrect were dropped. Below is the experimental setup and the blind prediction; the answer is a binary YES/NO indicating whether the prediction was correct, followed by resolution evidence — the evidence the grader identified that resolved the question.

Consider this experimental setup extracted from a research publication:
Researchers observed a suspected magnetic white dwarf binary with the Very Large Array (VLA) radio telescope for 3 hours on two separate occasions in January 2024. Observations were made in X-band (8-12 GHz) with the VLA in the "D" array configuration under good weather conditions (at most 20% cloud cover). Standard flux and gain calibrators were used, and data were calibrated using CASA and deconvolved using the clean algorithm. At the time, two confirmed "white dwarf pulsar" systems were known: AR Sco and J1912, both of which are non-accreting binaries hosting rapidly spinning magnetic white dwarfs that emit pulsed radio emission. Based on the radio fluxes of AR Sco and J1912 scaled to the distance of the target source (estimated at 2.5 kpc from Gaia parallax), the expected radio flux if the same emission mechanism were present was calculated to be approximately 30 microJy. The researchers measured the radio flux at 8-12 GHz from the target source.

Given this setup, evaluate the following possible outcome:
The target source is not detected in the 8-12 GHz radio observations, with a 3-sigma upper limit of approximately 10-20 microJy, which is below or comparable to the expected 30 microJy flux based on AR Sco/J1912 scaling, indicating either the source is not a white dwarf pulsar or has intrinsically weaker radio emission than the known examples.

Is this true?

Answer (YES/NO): YES